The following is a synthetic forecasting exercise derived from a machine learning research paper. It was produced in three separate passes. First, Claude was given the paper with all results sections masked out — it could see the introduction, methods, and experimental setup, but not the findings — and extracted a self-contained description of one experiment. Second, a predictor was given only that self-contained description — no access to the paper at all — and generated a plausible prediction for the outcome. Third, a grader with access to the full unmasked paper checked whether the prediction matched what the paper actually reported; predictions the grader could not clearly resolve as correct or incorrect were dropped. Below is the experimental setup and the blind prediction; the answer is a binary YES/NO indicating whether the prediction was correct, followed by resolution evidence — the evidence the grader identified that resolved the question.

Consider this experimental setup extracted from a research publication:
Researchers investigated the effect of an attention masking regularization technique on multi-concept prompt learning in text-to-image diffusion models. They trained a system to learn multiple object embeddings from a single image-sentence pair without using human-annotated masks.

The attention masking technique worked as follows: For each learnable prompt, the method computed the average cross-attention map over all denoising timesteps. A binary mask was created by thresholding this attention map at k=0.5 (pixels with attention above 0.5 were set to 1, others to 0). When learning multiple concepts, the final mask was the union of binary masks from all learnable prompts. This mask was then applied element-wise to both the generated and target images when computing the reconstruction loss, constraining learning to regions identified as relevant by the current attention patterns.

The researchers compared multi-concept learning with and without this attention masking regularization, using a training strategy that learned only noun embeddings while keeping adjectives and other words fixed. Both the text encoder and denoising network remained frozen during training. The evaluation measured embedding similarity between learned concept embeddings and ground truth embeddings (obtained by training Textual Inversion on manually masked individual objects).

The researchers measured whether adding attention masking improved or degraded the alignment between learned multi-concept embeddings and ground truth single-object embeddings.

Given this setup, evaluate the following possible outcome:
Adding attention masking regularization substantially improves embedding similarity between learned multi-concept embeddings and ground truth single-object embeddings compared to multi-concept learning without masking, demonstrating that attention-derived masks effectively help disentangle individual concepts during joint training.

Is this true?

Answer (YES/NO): NO